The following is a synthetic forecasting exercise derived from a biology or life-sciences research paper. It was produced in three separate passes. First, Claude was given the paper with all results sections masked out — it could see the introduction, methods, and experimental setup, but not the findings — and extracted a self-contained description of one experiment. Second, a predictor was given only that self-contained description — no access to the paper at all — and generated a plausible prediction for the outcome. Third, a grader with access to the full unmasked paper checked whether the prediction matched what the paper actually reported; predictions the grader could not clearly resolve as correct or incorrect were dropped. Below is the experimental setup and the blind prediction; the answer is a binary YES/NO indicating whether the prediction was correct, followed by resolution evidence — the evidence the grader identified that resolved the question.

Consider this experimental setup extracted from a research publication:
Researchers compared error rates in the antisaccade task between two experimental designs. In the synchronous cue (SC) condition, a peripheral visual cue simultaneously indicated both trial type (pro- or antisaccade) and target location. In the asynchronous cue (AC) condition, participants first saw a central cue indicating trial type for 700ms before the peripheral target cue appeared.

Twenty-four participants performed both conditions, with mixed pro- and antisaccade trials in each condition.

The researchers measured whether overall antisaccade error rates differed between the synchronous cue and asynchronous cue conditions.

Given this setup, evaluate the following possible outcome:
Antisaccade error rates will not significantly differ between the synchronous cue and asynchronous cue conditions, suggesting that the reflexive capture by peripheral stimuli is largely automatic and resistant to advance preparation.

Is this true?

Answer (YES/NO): NO